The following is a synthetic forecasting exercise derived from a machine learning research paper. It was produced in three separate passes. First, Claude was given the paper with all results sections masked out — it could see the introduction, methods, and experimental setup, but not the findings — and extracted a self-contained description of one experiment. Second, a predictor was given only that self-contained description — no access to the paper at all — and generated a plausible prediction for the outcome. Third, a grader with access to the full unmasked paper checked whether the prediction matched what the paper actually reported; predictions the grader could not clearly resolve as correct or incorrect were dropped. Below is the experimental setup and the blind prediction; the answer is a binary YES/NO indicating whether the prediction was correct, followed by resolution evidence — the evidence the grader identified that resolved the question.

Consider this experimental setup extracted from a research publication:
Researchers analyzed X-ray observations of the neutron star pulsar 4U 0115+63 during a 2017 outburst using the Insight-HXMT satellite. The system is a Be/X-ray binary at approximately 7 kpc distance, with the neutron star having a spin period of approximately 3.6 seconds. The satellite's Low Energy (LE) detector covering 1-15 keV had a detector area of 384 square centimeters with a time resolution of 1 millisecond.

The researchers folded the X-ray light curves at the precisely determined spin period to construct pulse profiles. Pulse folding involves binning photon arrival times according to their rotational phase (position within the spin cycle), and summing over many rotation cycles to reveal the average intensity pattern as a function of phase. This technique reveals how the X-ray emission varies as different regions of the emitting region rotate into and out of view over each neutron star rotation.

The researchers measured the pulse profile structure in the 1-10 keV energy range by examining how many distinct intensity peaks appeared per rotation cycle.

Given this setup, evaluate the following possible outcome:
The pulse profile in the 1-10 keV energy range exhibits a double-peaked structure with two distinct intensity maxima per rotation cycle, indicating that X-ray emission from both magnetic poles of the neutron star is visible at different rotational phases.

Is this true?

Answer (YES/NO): NO